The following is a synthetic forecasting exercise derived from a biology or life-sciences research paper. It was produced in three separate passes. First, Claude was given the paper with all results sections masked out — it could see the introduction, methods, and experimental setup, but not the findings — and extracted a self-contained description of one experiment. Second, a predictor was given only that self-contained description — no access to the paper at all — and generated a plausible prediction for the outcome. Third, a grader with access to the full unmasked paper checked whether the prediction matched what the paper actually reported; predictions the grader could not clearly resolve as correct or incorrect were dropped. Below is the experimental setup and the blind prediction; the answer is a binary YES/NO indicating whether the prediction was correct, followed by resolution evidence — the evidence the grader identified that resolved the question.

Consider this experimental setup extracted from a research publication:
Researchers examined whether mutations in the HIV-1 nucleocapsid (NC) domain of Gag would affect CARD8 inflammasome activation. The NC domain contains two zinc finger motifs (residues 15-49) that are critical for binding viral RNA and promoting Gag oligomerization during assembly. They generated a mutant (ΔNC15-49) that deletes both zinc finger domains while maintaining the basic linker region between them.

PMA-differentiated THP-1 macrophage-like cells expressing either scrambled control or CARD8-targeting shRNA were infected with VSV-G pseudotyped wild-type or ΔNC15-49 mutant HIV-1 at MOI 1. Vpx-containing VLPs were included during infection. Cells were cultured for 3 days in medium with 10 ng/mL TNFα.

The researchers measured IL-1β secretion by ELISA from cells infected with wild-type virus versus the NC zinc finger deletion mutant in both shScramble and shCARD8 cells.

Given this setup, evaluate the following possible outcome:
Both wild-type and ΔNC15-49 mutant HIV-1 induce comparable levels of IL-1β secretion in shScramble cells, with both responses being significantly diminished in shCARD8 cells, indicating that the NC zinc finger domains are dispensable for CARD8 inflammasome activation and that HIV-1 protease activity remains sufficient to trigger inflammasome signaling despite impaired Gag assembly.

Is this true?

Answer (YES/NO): NO